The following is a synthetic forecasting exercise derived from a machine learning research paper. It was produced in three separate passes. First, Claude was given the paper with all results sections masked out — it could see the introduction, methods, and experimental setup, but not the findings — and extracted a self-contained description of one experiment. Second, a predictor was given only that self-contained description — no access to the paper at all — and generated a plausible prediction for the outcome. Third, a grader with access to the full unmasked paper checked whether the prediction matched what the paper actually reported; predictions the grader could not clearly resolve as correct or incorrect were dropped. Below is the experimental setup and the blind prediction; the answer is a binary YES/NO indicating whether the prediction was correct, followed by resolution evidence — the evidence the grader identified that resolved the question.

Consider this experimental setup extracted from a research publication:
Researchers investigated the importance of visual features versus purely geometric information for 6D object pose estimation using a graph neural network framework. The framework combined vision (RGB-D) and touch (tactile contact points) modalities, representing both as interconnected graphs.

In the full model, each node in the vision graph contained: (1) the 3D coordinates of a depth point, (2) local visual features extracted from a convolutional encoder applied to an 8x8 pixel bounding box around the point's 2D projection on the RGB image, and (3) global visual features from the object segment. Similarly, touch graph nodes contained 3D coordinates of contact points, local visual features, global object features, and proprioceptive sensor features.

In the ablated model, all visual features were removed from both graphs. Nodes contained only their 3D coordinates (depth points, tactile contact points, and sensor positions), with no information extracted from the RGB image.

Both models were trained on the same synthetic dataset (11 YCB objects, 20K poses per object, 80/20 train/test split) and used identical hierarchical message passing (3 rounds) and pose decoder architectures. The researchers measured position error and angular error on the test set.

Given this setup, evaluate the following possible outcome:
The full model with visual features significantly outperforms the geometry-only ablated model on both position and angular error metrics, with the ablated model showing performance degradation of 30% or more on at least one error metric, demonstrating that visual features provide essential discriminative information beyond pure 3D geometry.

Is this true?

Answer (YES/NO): NO